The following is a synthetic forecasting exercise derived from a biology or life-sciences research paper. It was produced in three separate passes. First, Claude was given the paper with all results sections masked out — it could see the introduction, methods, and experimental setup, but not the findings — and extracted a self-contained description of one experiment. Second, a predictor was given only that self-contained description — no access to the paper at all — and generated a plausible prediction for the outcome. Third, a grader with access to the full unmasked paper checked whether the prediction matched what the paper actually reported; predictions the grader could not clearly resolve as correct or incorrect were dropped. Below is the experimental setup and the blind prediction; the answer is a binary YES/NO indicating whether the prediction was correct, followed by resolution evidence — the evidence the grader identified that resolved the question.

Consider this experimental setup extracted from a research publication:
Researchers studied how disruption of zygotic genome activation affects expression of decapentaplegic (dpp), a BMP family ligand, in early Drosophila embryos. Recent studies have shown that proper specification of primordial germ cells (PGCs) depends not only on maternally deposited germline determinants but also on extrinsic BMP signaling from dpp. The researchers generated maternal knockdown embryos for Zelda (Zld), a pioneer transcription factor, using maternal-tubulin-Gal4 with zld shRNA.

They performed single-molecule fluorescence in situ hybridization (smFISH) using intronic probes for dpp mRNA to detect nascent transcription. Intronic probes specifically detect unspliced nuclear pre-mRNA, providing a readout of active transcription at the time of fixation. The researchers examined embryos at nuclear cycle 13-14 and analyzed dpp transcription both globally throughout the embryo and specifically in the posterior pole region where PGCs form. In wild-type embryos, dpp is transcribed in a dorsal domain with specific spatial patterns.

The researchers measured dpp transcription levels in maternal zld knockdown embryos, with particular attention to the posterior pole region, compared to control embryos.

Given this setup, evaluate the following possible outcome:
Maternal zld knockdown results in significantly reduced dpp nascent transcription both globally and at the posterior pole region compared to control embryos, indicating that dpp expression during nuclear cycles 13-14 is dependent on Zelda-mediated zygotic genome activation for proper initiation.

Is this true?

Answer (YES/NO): YES